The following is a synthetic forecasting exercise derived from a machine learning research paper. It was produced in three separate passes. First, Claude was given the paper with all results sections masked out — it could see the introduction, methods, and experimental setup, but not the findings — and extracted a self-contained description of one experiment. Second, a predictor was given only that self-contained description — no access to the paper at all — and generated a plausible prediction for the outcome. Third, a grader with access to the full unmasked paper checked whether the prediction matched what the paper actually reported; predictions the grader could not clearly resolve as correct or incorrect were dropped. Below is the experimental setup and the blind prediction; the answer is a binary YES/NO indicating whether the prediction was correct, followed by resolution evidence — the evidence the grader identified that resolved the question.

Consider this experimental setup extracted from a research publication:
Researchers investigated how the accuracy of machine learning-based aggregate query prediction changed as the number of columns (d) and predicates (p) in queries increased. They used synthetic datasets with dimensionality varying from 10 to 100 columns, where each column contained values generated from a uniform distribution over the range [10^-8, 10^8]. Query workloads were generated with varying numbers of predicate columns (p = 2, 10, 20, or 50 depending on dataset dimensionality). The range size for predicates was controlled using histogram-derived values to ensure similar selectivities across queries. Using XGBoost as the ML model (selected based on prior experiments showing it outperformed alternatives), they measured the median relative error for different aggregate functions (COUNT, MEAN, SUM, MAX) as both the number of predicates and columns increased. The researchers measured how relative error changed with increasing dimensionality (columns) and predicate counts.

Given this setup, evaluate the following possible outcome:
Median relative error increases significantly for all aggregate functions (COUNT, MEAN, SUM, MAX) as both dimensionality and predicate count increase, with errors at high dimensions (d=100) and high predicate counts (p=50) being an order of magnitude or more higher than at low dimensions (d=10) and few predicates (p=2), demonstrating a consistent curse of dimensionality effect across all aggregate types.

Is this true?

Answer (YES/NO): NO